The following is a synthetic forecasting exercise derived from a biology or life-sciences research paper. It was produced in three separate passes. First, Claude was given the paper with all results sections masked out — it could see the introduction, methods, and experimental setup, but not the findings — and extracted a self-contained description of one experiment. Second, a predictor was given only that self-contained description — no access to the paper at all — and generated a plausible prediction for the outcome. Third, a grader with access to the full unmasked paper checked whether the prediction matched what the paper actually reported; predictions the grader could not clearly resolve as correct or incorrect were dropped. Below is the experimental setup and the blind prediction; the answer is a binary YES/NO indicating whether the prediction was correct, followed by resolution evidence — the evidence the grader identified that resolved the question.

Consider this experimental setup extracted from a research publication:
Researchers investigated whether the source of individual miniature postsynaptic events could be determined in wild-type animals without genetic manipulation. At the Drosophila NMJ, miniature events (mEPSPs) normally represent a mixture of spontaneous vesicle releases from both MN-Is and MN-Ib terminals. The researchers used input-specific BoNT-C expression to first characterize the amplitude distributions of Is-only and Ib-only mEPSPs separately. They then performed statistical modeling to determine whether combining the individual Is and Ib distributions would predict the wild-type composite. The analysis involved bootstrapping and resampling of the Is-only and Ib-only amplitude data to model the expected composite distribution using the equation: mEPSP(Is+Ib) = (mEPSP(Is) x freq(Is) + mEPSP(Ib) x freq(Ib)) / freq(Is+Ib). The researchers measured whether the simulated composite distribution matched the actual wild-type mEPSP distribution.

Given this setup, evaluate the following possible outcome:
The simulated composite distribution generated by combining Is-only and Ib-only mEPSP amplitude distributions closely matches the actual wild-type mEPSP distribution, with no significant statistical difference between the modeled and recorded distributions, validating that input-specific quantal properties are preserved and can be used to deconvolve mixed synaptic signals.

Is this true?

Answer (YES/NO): YES